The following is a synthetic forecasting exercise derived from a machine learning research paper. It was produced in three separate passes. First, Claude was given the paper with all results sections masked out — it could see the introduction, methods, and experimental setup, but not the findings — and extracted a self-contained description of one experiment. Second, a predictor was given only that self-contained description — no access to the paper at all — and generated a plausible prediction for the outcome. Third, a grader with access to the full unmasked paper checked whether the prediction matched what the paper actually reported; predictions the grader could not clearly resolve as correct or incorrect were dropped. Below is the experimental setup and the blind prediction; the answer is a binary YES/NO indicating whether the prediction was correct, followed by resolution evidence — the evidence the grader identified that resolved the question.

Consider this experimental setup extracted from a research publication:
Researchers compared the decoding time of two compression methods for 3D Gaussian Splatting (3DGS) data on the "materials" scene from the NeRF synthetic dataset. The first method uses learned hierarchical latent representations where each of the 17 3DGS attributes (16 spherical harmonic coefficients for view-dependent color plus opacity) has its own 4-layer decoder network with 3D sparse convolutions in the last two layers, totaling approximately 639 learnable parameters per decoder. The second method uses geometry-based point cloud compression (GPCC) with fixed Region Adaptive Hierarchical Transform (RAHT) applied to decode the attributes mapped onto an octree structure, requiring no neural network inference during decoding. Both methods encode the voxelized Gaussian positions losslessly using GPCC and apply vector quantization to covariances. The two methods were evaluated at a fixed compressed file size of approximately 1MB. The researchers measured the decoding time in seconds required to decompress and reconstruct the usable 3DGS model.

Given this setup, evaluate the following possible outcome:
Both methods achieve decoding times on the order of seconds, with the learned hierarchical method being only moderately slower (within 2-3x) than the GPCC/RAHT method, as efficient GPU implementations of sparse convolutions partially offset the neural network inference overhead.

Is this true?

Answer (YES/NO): YES